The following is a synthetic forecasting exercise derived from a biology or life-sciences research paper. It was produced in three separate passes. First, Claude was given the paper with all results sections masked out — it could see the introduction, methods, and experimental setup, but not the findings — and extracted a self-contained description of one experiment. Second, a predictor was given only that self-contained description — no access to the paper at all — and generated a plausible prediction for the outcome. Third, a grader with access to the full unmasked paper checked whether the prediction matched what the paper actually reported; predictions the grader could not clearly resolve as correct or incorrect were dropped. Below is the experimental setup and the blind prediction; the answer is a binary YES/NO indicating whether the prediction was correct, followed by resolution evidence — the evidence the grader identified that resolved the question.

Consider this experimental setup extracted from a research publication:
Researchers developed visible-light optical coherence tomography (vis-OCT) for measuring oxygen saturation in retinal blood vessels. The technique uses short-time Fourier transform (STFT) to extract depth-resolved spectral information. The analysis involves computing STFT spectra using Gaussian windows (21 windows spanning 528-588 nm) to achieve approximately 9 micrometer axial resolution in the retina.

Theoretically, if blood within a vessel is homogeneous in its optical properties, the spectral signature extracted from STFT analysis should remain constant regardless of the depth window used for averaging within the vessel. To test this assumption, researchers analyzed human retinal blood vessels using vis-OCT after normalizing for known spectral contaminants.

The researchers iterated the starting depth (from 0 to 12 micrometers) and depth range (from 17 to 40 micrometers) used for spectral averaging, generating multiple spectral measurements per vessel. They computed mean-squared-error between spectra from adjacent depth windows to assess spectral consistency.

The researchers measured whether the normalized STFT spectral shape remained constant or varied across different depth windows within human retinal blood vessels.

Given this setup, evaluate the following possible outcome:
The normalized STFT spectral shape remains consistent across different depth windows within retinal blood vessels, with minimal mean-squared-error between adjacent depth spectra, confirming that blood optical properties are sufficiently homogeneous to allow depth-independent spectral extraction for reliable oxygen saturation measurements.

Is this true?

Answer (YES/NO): NO